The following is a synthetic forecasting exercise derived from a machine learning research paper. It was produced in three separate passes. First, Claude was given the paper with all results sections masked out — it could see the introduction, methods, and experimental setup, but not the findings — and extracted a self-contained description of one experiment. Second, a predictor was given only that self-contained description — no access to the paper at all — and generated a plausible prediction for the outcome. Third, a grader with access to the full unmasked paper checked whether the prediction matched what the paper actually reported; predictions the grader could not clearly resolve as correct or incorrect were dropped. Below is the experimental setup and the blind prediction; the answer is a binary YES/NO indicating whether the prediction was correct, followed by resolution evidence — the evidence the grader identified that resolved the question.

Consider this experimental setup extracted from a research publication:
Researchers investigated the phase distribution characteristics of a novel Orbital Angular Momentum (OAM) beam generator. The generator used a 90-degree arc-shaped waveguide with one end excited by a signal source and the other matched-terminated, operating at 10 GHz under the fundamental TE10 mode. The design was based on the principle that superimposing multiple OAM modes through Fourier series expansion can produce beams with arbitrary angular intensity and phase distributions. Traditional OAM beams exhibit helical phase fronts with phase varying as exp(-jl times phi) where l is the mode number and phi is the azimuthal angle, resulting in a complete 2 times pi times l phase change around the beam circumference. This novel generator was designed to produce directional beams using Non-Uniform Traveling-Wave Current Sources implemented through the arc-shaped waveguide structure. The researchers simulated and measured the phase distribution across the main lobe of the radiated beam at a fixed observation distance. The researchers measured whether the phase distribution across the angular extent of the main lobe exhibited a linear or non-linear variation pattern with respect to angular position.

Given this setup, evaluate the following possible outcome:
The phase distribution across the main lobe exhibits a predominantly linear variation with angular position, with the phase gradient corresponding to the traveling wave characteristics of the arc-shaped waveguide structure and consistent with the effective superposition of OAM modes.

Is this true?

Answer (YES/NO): YES